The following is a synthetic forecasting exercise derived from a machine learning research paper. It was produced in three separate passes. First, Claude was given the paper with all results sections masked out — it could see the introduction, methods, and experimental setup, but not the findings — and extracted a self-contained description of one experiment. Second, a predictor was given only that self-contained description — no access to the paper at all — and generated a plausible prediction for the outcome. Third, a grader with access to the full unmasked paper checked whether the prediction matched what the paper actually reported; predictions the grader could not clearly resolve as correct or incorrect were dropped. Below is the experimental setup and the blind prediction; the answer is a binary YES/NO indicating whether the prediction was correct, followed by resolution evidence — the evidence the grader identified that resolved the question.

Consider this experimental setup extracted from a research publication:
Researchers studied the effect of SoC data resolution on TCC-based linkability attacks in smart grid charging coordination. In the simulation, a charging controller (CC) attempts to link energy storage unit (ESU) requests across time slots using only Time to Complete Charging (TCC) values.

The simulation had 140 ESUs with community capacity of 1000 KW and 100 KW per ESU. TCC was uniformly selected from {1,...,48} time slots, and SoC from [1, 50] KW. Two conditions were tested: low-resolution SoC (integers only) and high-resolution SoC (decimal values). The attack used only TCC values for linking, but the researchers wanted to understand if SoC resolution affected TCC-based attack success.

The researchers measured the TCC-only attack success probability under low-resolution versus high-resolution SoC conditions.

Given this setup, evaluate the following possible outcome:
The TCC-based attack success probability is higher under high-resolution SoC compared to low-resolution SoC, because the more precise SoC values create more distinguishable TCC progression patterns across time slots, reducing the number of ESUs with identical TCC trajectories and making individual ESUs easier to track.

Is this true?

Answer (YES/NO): NO